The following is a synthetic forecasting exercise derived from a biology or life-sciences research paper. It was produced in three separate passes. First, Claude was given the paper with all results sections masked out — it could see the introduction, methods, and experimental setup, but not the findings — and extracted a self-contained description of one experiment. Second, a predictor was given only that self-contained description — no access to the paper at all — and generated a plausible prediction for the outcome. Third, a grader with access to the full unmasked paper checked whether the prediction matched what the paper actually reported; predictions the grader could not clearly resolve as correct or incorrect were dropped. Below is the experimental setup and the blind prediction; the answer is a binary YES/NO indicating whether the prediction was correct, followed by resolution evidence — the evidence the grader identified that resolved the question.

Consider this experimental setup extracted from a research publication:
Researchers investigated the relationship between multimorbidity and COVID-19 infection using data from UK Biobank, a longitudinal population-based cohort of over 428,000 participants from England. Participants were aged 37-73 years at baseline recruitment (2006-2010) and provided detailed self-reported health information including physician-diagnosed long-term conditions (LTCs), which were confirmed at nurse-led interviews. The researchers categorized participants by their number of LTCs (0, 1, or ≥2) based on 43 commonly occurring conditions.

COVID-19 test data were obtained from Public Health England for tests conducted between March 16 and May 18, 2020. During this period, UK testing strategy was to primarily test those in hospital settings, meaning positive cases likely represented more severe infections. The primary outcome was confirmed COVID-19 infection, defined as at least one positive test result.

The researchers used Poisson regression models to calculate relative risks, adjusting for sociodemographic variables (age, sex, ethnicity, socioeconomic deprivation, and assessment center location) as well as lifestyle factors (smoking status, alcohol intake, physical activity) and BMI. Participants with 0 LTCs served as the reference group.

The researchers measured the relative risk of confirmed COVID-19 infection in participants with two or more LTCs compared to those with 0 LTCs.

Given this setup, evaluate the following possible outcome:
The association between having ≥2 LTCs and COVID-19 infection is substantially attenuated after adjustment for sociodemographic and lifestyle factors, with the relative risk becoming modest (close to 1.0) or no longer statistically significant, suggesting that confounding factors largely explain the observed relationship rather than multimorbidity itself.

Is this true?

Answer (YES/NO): NO